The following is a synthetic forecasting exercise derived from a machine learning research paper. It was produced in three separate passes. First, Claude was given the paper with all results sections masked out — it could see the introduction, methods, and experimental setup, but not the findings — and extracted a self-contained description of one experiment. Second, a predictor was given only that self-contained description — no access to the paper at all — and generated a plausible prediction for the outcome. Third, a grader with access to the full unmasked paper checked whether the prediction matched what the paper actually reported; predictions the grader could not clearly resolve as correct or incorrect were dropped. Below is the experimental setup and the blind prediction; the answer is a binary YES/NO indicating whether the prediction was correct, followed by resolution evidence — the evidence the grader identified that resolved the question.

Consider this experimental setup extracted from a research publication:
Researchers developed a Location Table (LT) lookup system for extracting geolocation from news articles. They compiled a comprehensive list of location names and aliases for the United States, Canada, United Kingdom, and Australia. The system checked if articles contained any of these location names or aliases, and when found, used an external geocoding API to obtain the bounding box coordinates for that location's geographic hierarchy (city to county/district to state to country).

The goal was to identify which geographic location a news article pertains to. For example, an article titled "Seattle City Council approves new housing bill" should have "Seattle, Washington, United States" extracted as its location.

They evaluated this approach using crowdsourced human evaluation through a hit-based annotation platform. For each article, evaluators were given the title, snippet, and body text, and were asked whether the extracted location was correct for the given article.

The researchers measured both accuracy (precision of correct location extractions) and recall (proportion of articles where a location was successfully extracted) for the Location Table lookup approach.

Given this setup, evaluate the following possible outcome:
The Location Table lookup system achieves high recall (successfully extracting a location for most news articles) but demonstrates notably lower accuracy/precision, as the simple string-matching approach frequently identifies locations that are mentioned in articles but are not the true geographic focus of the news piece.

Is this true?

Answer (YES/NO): NO